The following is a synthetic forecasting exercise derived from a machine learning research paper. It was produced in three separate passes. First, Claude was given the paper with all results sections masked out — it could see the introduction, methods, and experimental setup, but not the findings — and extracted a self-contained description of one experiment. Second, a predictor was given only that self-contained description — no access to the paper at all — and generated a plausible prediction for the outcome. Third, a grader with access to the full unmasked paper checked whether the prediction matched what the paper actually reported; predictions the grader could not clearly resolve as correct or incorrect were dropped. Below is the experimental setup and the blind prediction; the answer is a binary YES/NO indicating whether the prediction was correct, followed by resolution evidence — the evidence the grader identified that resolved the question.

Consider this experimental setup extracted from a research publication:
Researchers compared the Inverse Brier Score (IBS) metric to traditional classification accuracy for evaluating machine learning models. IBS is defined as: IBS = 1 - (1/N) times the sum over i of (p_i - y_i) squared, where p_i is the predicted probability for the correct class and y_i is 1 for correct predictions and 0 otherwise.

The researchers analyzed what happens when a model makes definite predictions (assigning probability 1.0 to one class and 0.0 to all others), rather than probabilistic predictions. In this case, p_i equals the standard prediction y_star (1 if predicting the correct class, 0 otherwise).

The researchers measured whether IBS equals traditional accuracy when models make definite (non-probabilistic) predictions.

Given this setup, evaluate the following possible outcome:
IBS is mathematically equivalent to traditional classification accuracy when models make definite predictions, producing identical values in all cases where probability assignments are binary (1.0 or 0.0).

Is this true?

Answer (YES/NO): YES